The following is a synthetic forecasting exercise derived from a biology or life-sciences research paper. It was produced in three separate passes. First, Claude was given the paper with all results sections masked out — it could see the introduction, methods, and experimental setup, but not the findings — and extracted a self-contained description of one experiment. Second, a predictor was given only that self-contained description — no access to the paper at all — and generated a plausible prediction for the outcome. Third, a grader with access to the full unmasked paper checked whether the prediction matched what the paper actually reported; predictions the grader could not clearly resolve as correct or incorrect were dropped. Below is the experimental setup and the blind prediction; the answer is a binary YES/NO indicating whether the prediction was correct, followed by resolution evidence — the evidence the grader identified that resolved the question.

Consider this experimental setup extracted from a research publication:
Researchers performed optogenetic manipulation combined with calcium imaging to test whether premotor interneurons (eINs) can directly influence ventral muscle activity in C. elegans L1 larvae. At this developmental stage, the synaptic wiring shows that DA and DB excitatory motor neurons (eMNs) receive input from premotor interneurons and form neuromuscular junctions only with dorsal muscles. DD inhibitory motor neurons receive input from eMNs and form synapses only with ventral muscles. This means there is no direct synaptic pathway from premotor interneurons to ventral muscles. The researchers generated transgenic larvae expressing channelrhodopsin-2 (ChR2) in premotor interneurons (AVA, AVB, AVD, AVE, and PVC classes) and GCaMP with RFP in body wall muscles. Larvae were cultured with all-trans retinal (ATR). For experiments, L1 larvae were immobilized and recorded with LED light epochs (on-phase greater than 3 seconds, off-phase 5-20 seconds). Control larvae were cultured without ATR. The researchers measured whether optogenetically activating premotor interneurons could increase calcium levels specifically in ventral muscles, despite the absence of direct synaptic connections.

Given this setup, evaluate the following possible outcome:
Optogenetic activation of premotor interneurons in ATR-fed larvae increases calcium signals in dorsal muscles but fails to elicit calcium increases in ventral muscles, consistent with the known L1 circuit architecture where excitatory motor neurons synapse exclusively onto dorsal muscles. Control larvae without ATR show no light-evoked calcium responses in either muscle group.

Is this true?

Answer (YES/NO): NO